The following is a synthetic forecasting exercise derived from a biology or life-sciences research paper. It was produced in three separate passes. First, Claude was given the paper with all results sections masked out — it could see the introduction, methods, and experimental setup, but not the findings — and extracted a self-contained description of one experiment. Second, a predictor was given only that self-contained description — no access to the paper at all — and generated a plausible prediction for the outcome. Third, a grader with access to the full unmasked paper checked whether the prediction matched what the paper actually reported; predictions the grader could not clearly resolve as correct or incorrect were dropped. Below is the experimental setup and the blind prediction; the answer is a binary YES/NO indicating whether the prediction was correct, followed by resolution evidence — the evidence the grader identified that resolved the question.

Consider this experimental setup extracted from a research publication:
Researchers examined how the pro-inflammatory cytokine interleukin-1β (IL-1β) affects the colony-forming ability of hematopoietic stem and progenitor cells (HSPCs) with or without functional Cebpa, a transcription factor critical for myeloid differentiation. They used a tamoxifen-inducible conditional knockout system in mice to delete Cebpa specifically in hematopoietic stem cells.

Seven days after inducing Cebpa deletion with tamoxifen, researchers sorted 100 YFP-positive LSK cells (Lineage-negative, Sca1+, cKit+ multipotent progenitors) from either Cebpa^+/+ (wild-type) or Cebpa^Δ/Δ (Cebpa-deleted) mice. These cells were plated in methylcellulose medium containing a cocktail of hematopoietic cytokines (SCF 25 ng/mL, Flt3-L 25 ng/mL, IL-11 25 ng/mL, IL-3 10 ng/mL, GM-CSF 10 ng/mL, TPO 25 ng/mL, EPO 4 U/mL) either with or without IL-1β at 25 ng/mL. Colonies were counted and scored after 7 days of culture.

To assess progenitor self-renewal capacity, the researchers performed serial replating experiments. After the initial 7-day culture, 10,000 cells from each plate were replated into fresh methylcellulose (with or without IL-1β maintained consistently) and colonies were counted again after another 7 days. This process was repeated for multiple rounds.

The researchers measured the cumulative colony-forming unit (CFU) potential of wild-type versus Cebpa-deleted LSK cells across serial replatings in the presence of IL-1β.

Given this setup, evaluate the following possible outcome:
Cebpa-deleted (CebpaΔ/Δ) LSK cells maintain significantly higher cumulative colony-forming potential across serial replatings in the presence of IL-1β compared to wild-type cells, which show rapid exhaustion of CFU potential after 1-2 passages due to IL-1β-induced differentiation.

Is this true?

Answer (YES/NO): YES